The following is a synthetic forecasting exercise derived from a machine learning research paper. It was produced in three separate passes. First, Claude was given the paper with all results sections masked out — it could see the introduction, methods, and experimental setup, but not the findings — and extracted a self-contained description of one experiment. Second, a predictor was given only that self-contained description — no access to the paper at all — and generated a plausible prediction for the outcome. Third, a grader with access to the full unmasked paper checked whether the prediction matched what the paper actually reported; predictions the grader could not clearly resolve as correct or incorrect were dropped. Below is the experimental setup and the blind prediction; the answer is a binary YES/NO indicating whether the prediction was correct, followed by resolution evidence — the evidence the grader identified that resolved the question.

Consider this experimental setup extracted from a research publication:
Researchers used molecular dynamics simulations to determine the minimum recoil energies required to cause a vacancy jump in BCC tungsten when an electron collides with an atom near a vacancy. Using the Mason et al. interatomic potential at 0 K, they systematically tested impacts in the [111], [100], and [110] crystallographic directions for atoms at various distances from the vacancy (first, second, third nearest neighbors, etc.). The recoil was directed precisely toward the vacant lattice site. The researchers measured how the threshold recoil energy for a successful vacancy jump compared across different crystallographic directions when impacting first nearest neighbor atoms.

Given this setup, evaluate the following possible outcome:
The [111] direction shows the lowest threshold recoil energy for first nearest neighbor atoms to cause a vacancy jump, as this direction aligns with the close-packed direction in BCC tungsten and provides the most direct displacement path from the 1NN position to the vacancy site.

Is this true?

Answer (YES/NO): YES